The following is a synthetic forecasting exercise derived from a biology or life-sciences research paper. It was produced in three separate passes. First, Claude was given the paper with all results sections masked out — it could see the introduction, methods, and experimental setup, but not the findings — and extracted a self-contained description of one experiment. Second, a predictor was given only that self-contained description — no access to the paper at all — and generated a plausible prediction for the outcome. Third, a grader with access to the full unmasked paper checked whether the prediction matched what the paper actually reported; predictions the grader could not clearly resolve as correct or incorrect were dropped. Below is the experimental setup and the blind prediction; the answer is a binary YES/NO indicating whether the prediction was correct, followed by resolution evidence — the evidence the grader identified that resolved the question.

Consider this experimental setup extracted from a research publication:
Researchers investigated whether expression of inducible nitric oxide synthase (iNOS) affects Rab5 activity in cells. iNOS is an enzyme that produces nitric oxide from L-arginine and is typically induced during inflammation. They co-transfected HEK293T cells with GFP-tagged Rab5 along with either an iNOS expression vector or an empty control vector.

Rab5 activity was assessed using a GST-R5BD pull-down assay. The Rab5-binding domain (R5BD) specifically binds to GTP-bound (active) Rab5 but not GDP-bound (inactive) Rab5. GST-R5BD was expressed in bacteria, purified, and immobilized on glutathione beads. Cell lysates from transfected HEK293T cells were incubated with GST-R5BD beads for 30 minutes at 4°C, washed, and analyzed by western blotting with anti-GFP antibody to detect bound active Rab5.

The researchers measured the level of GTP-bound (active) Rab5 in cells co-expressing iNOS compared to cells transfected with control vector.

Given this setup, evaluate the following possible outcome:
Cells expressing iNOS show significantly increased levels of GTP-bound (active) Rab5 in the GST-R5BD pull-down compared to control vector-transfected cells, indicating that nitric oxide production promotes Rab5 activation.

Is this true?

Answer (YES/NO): YES